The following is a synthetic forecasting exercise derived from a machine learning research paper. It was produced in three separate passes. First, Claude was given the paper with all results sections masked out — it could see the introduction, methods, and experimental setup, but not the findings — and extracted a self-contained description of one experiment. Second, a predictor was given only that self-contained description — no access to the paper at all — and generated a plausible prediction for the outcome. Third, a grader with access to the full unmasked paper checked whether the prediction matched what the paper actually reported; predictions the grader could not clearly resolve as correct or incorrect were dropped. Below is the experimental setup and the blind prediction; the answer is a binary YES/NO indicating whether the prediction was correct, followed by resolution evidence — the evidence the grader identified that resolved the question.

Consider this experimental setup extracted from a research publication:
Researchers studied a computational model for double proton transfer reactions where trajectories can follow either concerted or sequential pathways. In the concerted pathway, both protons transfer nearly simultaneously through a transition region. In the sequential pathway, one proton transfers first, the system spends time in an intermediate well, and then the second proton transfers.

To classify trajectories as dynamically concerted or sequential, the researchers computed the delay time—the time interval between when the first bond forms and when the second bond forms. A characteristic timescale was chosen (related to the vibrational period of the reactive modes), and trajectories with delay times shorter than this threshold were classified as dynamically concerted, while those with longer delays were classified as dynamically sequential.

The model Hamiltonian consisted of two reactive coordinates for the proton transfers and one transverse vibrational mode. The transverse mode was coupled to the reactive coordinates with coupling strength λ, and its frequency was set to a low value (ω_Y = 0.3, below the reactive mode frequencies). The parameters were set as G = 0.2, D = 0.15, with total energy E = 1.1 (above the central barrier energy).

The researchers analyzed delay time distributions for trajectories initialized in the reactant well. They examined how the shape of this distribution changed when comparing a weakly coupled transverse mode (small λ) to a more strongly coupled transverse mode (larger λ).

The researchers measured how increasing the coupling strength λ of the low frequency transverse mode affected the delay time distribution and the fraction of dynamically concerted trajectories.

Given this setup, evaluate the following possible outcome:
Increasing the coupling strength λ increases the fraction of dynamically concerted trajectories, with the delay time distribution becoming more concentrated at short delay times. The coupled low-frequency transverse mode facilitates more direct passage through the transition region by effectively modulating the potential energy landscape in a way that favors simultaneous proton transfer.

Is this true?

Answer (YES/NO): NO